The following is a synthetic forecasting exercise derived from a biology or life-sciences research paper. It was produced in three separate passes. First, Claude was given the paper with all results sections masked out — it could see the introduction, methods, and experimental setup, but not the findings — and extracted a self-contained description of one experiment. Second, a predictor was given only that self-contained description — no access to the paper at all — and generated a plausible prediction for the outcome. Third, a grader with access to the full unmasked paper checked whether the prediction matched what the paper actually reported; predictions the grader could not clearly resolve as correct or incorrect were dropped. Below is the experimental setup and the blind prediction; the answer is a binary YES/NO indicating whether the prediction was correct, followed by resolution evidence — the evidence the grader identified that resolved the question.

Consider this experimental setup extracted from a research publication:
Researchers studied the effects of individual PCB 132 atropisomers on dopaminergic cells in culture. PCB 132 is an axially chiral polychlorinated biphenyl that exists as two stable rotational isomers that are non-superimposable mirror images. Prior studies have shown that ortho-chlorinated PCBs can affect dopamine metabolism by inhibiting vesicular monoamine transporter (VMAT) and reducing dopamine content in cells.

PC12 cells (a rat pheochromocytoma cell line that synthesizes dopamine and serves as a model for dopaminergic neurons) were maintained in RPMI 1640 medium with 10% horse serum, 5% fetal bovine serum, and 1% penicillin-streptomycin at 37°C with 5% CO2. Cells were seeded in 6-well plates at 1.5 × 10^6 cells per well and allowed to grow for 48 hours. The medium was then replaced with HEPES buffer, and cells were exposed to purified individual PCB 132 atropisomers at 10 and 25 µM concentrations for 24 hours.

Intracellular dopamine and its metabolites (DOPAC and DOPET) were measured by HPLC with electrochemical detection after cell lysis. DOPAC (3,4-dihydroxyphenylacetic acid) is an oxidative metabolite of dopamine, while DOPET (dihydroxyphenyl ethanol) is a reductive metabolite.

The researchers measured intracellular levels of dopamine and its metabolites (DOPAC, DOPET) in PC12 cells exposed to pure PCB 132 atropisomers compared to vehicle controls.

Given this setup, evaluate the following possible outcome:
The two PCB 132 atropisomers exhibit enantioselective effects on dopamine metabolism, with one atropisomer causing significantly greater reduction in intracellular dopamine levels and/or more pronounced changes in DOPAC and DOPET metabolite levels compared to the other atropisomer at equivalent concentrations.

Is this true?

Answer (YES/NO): NO